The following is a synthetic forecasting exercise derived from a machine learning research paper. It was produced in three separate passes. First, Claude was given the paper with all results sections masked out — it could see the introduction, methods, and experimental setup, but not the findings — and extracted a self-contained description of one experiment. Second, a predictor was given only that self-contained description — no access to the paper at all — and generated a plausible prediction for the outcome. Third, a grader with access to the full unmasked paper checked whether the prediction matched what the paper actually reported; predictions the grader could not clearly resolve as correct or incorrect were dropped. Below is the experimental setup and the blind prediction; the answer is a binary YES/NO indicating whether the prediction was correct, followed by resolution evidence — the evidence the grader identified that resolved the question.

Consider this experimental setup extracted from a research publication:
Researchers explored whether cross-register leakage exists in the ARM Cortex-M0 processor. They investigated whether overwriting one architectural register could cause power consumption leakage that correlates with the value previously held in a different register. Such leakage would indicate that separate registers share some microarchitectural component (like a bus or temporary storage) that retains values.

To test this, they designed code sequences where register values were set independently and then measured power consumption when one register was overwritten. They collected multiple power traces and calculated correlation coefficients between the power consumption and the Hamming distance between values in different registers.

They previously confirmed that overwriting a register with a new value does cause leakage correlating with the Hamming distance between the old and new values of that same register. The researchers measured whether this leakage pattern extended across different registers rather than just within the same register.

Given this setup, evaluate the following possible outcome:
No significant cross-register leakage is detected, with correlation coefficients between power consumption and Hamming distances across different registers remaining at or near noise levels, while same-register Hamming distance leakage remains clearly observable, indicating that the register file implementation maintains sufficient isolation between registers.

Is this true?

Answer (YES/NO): YES